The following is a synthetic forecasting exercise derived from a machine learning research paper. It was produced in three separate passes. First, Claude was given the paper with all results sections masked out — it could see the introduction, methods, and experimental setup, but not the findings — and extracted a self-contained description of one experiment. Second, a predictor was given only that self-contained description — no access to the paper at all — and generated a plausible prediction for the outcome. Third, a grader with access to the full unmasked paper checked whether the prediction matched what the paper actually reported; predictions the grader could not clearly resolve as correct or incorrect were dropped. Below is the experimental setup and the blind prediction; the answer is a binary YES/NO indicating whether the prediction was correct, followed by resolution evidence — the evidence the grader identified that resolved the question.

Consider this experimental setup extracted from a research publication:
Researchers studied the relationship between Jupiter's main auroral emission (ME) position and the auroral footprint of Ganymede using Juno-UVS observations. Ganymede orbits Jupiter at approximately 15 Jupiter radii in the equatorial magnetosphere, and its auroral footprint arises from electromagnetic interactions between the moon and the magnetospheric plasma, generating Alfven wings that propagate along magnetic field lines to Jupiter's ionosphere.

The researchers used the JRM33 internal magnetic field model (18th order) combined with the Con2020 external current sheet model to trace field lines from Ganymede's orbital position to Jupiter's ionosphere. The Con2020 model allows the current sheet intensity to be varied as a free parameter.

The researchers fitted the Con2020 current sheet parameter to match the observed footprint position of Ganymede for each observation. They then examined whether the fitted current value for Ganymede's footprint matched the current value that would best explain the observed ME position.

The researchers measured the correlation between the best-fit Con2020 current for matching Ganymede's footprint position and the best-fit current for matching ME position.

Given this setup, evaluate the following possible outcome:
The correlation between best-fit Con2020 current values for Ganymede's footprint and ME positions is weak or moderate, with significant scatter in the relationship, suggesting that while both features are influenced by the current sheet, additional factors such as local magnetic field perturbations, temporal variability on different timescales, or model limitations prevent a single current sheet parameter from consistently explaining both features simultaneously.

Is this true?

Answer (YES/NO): YES